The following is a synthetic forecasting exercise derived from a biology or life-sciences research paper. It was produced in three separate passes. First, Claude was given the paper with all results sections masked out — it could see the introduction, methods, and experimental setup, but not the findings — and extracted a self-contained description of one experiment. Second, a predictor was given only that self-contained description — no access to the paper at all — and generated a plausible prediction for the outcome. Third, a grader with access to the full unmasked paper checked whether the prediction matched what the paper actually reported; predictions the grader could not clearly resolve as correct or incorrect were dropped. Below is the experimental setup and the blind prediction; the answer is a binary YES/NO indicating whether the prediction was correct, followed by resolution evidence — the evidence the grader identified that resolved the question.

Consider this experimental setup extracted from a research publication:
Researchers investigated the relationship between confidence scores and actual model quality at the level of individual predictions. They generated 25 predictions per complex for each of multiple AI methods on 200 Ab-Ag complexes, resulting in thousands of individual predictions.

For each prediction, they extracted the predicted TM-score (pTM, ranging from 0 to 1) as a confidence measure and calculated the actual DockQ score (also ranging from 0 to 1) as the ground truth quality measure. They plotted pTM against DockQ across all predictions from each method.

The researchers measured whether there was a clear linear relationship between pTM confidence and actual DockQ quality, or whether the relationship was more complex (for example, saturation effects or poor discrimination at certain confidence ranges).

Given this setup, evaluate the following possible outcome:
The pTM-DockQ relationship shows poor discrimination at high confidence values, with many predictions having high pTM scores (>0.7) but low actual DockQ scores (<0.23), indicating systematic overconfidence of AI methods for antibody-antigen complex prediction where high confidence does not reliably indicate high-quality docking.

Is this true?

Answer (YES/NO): YES